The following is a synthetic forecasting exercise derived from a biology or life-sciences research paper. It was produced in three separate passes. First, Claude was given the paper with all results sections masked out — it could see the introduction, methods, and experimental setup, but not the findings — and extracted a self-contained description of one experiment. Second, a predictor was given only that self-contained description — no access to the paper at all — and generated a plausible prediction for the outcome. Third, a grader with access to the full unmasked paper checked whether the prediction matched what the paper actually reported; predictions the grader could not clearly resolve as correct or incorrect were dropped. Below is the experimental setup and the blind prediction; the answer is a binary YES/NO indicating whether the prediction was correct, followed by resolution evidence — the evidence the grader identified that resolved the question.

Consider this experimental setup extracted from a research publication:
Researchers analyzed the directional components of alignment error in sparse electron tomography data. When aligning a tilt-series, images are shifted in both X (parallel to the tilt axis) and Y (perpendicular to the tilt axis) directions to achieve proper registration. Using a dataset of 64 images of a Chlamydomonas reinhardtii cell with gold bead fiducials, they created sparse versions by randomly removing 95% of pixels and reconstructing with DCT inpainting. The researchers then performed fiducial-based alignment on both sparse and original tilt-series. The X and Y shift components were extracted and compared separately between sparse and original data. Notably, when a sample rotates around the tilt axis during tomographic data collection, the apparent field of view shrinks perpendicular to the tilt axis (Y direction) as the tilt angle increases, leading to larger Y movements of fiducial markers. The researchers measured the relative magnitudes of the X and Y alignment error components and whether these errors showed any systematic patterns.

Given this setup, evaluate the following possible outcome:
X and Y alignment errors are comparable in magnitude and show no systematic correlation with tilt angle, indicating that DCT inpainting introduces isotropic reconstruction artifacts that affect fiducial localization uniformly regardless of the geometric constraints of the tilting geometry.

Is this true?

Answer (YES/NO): NO